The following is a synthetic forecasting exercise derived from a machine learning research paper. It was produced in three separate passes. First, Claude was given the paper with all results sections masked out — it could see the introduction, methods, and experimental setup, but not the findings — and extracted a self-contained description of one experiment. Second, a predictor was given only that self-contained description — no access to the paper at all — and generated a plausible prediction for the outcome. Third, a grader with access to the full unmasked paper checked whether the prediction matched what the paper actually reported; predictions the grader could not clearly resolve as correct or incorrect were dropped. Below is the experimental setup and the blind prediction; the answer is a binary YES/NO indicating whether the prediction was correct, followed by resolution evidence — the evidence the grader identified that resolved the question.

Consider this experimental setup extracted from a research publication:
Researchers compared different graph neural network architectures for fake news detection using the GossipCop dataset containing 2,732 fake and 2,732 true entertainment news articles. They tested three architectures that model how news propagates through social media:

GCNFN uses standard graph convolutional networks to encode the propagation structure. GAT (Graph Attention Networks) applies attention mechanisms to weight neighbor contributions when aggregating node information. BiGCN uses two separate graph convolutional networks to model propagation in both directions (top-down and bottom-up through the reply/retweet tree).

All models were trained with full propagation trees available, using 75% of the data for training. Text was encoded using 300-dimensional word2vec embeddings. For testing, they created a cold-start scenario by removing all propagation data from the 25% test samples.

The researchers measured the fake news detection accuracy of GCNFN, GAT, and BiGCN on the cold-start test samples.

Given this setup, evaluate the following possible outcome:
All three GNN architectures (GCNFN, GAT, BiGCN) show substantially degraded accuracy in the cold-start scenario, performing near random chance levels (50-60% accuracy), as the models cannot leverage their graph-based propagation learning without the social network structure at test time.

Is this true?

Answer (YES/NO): NO